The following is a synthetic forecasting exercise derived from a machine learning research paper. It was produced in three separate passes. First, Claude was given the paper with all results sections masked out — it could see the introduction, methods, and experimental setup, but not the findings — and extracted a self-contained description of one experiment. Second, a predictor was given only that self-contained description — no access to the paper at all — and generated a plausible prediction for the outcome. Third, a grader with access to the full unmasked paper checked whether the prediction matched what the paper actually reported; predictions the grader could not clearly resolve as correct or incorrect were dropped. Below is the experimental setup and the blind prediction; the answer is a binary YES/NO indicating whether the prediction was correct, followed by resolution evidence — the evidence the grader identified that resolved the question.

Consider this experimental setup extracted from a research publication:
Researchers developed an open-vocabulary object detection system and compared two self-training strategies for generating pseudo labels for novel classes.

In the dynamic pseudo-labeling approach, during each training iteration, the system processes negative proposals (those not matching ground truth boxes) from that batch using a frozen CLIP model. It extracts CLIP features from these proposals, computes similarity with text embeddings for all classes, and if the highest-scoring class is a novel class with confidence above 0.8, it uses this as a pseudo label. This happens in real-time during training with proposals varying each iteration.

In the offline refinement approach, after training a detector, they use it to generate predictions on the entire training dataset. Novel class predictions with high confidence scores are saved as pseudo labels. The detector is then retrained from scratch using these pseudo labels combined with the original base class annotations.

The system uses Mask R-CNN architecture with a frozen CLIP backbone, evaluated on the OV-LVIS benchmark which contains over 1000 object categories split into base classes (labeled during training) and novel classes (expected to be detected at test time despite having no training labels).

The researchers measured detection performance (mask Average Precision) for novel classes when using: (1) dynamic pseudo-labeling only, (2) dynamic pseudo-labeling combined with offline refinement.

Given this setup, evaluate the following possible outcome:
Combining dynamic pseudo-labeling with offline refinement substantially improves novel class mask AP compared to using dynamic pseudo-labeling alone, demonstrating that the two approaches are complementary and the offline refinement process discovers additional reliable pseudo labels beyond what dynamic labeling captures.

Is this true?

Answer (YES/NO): NO